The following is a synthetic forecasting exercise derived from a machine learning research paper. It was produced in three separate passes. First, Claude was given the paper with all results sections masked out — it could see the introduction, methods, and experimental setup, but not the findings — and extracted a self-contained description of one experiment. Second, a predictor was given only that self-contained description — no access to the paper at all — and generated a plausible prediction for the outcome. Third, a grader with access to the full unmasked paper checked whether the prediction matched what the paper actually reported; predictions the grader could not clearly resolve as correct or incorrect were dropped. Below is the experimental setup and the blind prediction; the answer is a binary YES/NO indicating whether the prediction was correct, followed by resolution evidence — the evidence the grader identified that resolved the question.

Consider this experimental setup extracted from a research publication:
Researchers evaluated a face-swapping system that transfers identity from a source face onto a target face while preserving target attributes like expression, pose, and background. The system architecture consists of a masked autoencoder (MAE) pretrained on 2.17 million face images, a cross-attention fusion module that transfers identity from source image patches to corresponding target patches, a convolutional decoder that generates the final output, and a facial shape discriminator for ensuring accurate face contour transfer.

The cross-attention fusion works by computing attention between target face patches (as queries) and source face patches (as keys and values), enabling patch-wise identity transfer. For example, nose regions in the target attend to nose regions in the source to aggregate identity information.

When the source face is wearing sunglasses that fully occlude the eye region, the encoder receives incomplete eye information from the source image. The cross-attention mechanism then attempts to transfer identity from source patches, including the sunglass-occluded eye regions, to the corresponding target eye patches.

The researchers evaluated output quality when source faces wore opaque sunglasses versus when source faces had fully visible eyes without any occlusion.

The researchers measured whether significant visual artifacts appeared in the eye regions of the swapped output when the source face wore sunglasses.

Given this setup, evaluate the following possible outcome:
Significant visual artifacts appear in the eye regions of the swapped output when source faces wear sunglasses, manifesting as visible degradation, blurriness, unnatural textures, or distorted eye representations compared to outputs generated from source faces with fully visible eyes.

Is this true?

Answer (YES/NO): YES